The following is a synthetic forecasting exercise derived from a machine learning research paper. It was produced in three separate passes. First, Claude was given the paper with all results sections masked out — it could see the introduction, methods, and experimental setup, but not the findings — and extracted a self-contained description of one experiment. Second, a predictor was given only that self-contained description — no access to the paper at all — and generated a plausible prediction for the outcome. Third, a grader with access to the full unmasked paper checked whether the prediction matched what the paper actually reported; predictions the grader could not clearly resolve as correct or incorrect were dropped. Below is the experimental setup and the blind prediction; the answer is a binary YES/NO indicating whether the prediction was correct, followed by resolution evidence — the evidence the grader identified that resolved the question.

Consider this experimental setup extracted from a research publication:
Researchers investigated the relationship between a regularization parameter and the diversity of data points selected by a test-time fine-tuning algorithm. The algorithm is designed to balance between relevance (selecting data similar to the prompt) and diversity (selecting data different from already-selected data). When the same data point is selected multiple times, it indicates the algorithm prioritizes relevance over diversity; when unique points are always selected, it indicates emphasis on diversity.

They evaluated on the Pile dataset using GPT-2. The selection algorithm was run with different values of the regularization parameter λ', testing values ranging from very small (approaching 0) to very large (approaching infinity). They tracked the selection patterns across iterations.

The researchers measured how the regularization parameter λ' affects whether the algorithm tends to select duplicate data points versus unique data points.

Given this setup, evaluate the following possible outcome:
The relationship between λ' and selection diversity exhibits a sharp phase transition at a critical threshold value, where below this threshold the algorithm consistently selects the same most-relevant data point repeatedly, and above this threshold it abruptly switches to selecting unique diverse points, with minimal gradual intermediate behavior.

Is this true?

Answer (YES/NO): NO